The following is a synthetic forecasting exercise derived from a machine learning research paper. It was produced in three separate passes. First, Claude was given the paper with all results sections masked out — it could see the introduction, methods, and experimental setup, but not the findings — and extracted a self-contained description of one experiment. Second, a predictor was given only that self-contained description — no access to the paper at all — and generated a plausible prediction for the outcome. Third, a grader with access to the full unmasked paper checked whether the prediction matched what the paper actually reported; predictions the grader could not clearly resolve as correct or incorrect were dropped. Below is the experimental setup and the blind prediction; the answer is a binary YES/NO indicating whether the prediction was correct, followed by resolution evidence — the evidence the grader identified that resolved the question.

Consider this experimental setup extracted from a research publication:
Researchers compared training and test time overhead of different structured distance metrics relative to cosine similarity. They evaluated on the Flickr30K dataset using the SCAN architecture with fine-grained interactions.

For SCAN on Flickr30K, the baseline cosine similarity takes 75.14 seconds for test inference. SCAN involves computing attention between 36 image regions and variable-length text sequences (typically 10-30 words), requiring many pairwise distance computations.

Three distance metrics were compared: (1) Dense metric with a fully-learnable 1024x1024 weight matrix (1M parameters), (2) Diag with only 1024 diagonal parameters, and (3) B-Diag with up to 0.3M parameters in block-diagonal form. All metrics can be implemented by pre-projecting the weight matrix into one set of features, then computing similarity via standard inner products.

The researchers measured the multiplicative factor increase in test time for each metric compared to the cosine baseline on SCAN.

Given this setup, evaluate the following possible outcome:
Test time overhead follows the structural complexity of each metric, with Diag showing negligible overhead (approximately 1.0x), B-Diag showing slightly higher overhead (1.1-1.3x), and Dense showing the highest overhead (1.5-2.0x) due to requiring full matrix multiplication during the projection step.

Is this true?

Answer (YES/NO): NO